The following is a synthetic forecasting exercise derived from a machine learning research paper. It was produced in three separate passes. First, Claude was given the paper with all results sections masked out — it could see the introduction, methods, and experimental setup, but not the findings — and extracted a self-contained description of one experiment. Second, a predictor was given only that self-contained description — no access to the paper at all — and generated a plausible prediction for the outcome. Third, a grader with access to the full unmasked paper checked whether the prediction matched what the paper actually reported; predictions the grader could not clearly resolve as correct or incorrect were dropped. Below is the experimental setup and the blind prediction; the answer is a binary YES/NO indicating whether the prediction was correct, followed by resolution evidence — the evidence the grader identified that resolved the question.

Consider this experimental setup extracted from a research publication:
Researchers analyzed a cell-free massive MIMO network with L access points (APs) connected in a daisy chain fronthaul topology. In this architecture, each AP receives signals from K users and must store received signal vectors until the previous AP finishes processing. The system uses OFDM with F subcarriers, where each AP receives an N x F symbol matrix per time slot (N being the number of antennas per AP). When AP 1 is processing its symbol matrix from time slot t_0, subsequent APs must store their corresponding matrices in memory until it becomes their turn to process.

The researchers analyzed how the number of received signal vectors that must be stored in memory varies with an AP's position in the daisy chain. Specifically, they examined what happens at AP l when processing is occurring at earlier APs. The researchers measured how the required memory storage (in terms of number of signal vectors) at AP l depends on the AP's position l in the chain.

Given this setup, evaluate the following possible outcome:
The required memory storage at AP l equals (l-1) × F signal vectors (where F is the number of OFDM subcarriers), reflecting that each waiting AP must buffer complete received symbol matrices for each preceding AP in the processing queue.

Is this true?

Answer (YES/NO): YES